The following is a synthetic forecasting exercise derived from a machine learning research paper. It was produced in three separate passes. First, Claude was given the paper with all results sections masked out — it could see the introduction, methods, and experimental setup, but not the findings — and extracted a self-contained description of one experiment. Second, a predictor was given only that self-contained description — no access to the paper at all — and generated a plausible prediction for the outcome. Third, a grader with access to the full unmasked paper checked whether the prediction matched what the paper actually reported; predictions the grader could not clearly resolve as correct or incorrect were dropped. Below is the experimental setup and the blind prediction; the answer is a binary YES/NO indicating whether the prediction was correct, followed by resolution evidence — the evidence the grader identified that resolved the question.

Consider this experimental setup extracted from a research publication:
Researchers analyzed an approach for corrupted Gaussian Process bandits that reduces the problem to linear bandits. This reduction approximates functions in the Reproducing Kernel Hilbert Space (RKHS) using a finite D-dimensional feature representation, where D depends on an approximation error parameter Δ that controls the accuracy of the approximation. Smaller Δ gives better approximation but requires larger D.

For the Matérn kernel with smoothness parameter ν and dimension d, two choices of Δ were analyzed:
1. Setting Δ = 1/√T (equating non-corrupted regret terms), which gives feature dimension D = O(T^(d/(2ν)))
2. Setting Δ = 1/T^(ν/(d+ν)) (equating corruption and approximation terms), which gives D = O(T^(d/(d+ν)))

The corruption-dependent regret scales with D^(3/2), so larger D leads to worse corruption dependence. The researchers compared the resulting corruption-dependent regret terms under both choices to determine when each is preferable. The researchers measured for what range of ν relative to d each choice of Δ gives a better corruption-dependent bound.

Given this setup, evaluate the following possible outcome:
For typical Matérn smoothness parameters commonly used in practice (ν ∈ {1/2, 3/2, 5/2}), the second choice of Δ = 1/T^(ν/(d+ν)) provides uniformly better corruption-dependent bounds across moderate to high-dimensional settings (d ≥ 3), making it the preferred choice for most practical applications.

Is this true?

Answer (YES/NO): NO